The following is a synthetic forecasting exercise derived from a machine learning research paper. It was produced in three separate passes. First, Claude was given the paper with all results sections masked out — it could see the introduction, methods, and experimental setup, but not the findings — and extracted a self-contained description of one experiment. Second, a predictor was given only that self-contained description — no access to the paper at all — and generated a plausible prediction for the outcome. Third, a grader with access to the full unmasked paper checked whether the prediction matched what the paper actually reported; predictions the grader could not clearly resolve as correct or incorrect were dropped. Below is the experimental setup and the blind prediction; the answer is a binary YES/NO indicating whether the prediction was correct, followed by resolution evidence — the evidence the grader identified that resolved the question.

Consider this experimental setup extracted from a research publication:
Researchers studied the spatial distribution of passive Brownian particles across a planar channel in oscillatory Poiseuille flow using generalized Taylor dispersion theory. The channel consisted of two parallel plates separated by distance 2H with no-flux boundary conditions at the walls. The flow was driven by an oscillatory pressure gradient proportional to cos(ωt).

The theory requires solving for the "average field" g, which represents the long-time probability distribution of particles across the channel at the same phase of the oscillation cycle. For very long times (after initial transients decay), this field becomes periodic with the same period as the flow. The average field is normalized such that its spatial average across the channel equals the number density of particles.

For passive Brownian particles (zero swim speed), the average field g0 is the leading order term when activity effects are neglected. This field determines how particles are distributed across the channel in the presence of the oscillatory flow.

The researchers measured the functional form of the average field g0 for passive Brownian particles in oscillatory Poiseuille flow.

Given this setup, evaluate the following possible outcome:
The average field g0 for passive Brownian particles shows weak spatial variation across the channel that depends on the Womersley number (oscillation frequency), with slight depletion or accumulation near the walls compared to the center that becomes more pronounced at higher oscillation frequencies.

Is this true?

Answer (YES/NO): NO